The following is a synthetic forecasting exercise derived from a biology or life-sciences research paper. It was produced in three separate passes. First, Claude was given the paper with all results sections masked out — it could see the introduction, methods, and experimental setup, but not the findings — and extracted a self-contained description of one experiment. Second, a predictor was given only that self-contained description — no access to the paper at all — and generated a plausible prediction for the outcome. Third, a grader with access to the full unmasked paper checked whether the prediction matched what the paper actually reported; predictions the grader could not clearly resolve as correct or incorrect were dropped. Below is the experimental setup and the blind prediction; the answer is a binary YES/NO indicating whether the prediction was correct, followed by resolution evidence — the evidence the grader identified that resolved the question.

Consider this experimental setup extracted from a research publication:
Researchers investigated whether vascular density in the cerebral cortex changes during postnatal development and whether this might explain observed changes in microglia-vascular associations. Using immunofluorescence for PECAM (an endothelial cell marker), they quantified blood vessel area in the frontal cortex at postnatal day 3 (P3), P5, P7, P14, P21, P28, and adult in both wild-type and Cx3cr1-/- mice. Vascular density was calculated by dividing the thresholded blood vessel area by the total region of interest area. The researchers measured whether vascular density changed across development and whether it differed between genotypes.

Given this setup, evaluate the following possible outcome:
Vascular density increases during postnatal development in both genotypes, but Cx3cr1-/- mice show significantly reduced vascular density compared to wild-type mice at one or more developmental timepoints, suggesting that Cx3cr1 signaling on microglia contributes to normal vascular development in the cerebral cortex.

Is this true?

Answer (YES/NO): NO